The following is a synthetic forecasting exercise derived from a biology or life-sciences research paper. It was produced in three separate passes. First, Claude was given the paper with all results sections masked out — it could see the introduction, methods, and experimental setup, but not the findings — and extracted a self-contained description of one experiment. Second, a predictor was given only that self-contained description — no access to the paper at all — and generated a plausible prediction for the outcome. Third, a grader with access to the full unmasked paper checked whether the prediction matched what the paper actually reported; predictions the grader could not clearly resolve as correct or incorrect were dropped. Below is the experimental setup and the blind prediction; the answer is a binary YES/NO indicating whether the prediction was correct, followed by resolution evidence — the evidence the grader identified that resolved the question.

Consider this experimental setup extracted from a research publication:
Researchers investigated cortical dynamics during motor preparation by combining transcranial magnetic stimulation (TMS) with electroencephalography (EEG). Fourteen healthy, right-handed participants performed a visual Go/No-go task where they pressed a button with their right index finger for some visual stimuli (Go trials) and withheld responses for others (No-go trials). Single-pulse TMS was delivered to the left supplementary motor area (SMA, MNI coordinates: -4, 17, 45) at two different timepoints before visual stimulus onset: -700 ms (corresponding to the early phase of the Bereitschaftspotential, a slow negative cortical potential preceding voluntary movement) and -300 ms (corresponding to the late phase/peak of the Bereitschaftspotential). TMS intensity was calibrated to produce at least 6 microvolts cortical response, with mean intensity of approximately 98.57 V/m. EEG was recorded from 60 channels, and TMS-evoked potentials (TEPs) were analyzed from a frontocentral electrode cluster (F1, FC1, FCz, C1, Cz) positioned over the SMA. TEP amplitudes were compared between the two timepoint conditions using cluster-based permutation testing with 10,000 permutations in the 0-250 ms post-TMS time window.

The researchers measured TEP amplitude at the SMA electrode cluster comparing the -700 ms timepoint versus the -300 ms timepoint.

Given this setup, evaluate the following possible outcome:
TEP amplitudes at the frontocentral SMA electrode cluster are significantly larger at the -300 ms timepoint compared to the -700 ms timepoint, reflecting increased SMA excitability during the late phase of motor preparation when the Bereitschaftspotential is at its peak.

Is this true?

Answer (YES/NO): YES